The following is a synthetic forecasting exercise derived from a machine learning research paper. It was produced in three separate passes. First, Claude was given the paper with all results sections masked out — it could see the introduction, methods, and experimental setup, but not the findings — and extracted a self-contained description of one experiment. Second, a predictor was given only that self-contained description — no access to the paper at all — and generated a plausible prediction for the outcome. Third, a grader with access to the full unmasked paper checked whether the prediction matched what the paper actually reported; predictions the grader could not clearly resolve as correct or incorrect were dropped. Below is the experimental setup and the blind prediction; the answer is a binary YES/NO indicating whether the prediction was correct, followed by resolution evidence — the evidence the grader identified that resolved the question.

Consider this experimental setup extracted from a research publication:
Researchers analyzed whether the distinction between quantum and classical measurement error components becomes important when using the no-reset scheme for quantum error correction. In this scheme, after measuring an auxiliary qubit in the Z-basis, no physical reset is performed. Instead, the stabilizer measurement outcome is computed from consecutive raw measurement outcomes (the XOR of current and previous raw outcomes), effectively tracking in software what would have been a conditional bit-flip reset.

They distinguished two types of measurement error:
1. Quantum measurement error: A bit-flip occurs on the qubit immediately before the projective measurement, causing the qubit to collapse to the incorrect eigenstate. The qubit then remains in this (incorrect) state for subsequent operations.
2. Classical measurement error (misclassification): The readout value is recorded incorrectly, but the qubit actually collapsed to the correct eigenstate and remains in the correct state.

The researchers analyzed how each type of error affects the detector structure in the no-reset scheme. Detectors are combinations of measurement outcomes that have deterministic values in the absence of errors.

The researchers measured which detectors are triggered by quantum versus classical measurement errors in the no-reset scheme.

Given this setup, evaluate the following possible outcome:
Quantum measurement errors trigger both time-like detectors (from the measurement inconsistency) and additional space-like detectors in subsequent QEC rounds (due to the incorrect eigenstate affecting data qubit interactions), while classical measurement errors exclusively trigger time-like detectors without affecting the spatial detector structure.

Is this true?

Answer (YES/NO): NO